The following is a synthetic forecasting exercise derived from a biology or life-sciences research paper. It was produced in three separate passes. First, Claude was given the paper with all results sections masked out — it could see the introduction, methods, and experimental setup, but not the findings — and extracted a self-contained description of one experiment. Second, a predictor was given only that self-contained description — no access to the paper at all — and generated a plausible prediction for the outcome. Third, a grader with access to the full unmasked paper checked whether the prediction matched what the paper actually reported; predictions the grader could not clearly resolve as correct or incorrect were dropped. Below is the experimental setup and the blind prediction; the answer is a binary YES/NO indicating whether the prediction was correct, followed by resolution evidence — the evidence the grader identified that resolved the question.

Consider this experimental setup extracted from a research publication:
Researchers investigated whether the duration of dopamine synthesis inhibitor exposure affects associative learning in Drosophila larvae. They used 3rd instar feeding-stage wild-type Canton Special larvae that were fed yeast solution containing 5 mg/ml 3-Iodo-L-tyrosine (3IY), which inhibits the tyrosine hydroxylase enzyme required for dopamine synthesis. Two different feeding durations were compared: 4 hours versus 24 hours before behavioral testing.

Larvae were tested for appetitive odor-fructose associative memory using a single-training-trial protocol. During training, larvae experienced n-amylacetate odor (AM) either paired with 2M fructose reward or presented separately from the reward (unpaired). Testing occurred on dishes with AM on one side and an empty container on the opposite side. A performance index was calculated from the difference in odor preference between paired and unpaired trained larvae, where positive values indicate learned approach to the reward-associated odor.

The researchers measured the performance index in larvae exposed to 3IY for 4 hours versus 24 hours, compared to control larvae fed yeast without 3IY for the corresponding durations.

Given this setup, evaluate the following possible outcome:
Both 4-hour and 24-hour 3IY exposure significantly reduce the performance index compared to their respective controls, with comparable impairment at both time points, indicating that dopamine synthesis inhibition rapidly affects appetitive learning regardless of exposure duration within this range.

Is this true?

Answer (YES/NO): NO